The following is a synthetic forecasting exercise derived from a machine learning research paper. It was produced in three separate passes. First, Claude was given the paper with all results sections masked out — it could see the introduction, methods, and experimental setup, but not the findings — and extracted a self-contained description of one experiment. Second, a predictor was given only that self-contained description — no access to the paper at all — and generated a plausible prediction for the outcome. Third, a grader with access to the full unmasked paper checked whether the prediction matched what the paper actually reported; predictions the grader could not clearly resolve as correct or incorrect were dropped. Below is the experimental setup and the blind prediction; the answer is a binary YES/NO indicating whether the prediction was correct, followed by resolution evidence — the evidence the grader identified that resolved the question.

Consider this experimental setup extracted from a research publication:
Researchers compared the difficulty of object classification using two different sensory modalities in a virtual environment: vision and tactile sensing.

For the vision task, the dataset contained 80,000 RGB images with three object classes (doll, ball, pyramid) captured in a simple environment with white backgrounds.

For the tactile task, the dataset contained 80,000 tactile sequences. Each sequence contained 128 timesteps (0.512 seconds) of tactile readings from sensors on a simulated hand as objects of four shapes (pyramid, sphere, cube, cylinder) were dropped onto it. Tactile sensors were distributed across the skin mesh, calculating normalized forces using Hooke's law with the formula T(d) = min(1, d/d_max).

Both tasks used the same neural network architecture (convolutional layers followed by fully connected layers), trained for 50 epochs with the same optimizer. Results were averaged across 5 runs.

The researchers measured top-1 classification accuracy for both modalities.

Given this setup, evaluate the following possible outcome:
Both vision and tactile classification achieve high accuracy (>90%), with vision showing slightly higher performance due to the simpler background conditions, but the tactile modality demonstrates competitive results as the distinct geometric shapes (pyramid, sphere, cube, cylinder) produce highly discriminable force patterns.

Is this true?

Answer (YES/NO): YES